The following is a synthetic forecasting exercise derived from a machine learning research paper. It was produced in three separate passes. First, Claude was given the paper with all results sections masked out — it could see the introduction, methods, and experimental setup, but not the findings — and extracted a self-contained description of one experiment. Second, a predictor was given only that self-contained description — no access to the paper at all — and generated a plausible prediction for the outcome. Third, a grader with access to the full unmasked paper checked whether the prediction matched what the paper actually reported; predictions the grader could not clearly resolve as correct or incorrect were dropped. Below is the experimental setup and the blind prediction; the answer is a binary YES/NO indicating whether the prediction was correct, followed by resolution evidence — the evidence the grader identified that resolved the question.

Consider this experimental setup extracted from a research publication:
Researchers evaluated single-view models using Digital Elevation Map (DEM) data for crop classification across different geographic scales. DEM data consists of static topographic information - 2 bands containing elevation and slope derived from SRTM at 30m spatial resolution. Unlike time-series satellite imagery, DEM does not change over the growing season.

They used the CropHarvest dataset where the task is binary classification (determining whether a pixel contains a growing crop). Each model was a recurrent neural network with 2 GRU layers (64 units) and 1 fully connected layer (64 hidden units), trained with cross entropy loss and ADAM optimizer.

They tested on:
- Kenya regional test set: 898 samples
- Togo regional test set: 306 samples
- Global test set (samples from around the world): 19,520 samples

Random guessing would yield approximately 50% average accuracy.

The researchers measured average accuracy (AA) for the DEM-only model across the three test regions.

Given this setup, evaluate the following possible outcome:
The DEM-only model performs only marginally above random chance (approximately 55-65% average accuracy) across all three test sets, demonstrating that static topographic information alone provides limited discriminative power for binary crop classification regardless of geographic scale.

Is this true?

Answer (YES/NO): NO